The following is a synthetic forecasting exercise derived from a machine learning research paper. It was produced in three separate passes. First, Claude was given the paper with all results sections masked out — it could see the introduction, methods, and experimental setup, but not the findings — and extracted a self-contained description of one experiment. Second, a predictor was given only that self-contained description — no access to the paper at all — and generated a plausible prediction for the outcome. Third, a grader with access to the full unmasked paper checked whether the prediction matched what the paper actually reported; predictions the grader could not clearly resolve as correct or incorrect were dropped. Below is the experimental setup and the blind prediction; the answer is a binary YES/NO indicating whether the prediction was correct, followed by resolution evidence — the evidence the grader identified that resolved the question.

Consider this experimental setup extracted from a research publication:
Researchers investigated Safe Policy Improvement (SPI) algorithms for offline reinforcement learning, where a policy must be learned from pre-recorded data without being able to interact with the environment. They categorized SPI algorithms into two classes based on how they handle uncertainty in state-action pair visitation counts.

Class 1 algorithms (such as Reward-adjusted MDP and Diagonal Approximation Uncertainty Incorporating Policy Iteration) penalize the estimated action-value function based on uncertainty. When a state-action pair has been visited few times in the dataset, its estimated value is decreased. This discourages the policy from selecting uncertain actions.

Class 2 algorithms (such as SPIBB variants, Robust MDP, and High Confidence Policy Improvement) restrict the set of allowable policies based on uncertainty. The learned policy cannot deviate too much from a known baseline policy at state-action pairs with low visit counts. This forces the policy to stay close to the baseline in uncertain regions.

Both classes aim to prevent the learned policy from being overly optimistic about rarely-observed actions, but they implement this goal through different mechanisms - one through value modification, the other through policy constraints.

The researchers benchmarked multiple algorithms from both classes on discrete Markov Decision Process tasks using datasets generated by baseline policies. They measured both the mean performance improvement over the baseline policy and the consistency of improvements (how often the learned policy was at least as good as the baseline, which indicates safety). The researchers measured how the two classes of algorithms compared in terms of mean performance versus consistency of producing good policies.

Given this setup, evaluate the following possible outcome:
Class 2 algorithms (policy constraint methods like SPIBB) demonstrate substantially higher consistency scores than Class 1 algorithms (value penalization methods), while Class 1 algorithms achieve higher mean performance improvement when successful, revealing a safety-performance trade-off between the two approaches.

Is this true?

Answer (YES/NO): YES